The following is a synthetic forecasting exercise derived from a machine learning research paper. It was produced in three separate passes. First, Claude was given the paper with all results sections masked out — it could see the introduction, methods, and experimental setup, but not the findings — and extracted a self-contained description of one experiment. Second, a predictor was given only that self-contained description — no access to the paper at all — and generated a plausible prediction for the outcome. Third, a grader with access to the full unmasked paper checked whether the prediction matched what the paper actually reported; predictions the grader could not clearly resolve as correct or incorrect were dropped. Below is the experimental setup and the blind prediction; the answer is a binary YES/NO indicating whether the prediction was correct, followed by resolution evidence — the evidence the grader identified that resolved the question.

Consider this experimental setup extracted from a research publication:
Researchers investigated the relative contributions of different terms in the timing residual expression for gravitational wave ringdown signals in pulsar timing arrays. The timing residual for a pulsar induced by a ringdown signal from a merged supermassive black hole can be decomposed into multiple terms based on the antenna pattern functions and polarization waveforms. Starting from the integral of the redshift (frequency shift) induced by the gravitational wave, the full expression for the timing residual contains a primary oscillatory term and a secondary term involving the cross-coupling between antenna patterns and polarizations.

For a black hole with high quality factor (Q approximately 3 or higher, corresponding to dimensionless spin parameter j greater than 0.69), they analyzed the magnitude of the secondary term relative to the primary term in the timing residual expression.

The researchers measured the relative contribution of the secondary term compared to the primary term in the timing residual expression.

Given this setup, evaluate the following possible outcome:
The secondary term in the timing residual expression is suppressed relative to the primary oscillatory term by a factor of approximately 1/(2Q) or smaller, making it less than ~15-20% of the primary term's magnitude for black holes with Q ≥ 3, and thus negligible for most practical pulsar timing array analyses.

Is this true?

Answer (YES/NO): YES